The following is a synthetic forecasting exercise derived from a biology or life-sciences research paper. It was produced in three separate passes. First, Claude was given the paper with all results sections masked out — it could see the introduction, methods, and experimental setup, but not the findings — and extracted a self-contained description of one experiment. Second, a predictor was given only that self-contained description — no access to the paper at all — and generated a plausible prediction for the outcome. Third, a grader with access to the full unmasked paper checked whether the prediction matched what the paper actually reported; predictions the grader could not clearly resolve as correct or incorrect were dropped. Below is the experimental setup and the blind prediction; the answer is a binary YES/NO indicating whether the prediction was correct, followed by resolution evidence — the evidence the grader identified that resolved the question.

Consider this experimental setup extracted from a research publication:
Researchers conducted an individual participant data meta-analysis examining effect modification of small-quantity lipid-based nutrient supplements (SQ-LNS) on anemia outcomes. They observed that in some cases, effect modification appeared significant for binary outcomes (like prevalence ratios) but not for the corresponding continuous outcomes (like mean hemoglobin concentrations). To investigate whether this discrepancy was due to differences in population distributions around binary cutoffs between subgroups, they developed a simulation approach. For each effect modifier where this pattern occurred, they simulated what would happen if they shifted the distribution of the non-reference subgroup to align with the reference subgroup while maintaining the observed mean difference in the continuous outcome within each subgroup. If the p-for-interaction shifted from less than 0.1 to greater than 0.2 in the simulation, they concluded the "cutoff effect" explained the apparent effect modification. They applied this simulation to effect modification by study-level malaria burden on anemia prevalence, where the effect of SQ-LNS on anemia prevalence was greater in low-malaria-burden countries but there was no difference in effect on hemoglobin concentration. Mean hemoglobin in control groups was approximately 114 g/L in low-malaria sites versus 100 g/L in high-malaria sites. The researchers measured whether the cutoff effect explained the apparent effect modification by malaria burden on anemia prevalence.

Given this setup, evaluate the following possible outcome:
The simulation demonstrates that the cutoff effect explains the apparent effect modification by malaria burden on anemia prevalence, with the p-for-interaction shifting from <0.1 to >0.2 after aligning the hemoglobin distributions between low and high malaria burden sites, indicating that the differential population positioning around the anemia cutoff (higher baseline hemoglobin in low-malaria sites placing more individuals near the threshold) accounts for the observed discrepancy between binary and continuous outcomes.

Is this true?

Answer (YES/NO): YES